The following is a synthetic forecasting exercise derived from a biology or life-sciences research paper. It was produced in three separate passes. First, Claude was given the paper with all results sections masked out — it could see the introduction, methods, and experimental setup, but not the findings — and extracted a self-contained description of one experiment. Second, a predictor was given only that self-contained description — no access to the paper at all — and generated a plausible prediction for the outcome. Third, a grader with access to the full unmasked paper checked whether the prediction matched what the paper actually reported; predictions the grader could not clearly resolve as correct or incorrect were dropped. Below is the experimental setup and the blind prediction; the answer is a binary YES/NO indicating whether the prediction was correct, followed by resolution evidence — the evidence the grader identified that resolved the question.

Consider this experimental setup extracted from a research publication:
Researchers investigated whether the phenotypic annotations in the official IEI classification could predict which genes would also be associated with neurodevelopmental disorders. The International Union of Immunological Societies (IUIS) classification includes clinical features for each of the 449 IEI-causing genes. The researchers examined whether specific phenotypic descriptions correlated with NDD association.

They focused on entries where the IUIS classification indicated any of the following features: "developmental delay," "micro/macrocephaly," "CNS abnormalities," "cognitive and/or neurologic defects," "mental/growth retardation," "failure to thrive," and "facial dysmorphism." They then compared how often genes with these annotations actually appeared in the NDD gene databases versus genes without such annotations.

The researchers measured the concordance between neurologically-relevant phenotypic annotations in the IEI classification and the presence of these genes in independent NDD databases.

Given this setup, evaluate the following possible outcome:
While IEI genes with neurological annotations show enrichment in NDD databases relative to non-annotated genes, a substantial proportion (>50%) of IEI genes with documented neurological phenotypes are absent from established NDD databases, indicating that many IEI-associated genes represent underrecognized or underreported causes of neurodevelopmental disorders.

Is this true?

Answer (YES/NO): NO